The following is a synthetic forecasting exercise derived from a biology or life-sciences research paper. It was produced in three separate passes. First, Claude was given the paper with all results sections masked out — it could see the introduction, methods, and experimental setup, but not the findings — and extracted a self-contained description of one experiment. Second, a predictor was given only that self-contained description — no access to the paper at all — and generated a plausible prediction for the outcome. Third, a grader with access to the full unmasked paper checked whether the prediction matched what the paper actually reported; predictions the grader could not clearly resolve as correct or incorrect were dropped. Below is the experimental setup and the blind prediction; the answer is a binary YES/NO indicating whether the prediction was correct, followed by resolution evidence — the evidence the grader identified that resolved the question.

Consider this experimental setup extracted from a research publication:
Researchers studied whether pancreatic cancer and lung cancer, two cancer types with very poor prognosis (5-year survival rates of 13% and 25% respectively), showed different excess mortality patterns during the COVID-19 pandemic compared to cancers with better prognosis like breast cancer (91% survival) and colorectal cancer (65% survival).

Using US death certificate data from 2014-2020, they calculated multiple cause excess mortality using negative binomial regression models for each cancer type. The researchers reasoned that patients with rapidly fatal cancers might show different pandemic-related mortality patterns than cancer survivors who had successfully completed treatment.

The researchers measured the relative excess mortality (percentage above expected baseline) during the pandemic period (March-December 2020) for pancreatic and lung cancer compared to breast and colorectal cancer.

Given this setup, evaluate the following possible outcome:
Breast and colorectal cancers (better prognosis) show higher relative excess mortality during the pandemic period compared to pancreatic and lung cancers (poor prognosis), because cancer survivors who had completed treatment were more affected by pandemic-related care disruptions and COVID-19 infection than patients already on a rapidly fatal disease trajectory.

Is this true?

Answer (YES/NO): YES